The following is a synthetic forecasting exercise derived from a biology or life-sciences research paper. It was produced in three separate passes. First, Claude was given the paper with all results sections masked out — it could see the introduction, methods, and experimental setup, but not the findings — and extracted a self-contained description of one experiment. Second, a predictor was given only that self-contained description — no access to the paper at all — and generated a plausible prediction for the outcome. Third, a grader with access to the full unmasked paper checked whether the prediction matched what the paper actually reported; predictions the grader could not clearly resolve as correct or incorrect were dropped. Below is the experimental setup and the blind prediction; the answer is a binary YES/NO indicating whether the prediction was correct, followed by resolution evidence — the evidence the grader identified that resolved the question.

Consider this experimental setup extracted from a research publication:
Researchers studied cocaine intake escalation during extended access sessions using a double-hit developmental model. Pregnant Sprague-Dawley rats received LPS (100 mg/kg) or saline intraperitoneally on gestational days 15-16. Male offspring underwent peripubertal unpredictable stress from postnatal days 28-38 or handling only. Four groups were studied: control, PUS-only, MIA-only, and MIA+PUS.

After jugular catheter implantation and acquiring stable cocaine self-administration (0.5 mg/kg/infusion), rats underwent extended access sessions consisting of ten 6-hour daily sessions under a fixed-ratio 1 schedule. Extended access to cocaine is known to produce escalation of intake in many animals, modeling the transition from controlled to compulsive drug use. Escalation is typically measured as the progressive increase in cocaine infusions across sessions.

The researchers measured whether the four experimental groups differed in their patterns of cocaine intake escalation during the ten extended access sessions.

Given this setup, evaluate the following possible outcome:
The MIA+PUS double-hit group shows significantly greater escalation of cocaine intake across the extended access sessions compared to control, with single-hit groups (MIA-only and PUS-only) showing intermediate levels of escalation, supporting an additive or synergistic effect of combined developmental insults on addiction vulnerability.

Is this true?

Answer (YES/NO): NO